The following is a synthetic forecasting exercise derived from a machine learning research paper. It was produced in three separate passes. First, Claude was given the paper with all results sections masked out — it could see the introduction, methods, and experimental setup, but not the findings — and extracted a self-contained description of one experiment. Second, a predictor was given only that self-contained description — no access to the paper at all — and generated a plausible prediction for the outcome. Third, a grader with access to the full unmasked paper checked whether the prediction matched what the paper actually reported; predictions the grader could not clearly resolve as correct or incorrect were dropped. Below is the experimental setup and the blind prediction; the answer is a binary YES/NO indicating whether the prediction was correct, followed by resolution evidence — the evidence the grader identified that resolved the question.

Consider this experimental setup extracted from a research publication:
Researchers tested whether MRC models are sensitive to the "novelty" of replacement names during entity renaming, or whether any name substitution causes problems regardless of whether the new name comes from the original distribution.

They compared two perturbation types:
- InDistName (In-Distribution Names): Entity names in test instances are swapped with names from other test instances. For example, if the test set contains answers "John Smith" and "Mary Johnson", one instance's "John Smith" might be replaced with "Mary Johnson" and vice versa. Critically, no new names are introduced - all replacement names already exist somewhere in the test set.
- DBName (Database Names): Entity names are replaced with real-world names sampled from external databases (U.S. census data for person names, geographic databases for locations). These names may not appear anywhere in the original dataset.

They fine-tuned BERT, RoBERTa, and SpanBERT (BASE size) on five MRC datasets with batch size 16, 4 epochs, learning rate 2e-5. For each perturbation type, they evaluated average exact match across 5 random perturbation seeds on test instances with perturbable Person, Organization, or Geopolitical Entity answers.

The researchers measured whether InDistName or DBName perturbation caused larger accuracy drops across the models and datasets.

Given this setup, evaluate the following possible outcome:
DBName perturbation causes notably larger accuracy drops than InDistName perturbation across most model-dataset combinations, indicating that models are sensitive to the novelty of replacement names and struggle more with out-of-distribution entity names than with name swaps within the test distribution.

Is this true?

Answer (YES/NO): NO